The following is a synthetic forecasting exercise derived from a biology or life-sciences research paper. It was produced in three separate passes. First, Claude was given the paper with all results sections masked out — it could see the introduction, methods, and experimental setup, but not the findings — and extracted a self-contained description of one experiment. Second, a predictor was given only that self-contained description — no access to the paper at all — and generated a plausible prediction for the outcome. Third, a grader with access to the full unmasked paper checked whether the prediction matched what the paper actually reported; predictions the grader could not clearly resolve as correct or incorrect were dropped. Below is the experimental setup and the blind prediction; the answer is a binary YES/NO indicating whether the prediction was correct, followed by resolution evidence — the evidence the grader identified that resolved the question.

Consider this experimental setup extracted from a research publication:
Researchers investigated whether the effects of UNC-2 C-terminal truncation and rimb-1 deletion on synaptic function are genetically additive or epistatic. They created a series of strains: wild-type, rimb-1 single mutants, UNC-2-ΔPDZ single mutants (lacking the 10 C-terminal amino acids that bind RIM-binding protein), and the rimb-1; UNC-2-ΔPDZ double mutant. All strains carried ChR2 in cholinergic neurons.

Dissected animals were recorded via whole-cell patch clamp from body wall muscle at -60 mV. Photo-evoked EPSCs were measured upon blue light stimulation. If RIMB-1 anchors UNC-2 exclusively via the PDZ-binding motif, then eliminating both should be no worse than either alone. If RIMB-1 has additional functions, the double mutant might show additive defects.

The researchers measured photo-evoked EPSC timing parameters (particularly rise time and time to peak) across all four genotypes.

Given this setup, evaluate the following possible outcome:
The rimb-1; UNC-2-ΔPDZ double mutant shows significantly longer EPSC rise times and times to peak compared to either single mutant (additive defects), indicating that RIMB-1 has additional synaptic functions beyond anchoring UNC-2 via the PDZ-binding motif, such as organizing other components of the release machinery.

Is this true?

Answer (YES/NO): NO